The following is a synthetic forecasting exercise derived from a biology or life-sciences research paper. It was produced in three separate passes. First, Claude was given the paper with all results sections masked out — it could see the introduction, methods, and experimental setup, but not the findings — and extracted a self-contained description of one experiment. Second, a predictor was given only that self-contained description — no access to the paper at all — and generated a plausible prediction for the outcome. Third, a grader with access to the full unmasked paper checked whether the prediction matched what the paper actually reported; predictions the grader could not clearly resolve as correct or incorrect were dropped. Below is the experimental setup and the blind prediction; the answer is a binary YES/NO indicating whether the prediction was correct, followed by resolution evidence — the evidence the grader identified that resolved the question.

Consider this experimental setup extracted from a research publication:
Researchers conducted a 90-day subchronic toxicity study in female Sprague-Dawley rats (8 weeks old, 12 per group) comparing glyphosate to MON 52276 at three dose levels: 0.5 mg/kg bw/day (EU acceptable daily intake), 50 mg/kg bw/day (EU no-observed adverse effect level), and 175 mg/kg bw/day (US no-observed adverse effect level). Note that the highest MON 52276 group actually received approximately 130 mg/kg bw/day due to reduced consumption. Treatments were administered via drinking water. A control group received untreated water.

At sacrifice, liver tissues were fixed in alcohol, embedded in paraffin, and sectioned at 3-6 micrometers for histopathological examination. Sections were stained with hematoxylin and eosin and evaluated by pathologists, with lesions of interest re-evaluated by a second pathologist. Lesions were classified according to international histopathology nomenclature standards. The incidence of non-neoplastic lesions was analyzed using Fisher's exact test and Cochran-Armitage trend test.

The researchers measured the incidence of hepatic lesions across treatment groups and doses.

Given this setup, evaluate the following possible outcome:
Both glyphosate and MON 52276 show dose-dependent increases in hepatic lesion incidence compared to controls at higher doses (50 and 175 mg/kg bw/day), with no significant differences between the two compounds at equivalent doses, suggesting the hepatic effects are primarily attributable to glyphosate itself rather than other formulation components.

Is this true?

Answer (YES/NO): NO